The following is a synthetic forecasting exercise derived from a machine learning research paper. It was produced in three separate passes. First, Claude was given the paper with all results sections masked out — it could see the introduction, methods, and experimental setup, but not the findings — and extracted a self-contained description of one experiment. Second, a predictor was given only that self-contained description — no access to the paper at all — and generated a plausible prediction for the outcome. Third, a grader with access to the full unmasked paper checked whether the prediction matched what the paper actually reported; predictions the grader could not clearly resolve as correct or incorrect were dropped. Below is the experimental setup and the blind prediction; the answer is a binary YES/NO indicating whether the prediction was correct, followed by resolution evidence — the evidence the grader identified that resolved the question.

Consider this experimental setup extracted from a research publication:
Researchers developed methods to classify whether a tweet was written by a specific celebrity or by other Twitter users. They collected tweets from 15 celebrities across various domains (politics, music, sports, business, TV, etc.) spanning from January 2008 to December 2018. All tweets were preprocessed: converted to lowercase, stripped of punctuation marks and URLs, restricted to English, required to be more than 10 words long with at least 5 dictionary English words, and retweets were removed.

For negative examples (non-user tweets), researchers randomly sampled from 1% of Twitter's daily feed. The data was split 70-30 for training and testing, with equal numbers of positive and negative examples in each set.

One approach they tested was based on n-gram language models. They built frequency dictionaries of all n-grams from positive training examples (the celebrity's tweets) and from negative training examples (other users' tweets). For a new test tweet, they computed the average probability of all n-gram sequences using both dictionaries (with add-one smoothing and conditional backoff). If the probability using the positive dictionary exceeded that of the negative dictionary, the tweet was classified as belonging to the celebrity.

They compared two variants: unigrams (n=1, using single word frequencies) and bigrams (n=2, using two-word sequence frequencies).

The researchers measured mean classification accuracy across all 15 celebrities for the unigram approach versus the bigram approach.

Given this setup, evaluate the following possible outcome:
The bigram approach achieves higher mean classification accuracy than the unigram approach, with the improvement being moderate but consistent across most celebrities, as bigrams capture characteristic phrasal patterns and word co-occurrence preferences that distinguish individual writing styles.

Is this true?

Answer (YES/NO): NO